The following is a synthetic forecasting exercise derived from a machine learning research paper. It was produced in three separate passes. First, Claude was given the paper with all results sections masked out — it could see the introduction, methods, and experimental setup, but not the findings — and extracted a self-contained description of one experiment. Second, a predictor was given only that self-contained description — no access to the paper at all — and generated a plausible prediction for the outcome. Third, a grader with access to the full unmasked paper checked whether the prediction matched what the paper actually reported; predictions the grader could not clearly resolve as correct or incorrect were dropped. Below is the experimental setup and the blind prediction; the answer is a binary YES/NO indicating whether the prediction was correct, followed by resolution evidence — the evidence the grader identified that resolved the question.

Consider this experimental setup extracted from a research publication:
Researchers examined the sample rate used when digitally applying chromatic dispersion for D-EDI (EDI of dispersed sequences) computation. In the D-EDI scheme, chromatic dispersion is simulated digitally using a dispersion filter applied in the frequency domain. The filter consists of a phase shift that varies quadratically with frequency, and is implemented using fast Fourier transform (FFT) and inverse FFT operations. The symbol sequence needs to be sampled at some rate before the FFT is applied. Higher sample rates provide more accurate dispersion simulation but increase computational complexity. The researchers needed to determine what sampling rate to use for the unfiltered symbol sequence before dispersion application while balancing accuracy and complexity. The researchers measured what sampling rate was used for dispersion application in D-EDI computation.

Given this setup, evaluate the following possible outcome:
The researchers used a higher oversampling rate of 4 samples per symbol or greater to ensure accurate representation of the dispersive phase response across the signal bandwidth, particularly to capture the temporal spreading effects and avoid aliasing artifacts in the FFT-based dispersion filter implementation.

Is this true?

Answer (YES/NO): NO